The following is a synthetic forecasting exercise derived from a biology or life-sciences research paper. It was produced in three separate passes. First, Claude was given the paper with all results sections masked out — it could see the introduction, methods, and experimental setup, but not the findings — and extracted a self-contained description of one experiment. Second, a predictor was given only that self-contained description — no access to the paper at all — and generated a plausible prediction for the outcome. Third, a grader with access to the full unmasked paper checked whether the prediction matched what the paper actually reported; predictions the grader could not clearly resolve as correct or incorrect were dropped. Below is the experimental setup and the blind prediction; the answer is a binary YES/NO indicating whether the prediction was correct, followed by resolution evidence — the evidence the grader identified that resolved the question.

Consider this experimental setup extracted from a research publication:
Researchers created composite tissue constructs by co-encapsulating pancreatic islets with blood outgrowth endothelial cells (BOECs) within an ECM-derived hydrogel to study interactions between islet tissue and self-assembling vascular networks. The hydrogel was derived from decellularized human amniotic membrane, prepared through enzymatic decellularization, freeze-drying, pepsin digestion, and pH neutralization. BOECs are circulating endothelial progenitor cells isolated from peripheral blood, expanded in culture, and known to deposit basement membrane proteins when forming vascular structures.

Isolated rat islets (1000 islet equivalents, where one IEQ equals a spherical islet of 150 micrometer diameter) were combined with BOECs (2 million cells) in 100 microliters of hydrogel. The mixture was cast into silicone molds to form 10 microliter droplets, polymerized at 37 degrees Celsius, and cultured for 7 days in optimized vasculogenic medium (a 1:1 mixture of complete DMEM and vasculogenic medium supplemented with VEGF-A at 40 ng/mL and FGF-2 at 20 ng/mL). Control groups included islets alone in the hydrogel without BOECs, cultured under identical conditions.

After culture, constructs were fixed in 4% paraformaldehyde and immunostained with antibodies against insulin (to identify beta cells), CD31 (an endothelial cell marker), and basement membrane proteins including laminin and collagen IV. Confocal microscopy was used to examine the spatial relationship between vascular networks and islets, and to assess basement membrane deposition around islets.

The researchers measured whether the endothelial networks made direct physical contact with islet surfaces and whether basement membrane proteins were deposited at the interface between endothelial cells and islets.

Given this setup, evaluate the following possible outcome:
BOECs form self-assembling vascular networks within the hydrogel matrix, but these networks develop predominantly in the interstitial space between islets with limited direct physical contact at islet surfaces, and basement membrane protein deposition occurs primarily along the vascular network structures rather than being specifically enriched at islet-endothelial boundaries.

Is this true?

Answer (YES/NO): NO